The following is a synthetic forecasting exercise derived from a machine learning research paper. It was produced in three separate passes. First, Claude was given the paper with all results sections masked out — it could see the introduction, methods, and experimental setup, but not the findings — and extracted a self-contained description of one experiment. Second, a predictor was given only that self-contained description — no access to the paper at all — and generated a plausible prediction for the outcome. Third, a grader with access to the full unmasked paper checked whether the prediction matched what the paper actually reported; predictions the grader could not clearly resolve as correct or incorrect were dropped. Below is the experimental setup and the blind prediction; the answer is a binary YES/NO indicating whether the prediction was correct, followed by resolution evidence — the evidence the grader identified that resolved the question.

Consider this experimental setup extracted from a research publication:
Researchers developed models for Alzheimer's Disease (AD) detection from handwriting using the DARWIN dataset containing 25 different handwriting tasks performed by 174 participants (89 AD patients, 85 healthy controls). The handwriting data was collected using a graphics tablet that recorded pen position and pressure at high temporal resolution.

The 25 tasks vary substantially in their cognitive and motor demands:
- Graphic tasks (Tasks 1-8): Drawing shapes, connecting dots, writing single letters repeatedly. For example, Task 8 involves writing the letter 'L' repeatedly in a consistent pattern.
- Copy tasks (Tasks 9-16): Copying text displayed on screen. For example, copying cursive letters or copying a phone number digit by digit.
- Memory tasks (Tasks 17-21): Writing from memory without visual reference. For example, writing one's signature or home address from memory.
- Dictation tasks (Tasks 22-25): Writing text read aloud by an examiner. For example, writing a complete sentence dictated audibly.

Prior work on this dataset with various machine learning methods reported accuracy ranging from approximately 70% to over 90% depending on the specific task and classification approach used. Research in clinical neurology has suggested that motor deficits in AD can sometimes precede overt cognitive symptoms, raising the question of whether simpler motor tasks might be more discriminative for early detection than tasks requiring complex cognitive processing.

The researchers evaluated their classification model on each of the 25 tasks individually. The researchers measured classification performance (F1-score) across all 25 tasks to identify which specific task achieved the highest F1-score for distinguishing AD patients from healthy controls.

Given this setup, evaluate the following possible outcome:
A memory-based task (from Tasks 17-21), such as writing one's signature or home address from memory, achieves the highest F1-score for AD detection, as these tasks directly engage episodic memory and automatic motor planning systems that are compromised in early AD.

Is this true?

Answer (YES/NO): NO